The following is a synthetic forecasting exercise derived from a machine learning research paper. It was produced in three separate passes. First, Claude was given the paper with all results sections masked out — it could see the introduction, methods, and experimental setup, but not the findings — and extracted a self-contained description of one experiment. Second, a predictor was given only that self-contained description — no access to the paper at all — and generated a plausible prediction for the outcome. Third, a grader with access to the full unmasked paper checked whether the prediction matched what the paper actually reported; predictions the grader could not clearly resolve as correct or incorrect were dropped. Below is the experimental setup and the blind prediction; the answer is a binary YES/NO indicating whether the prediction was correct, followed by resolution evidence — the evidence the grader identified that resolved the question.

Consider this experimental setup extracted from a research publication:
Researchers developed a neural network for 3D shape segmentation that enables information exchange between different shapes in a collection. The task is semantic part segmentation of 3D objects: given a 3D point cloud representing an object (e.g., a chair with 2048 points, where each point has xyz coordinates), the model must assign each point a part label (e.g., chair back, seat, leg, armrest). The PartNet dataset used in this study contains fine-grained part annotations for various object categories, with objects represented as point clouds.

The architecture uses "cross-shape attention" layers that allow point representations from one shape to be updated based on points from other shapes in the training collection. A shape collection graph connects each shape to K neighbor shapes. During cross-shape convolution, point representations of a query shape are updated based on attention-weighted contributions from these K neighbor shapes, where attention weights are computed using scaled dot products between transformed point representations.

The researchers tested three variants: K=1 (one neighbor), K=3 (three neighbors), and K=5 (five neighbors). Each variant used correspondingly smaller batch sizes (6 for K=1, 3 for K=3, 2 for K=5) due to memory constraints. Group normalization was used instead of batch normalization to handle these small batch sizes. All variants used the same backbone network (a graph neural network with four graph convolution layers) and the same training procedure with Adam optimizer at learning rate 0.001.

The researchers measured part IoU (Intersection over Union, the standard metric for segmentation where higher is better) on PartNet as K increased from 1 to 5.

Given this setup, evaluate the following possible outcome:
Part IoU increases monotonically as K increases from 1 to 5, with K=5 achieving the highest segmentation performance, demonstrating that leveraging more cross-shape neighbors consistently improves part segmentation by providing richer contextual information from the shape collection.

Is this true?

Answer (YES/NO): YES